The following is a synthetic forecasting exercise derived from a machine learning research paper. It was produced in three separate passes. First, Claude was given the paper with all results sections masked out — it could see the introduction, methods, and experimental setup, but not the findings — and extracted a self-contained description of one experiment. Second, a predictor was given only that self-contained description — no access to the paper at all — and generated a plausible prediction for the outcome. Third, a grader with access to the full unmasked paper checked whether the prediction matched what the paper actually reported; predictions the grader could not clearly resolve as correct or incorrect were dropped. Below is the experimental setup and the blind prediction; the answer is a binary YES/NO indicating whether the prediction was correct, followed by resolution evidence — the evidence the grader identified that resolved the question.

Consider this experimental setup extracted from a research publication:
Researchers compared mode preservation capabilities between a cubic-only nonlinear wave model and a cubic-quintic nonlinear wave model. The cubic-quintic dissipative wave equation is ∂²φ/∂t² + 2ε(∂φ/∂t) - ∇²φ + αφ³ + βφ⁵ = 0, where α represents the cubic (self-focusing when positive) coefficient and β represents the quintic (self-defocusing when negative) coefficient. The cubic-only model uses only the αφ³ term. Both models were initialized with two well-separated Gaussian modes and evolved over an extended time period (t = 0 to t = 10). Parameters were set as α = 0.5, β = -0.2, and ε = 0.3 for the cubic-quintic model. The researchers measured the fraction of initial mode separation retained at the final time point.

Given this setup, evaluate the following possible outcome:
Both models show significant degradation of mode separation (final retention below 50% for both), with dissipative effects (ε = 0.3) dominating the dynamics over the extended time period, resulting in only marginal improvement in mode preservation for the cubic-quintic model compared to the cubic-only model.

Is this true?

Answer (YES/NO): NO